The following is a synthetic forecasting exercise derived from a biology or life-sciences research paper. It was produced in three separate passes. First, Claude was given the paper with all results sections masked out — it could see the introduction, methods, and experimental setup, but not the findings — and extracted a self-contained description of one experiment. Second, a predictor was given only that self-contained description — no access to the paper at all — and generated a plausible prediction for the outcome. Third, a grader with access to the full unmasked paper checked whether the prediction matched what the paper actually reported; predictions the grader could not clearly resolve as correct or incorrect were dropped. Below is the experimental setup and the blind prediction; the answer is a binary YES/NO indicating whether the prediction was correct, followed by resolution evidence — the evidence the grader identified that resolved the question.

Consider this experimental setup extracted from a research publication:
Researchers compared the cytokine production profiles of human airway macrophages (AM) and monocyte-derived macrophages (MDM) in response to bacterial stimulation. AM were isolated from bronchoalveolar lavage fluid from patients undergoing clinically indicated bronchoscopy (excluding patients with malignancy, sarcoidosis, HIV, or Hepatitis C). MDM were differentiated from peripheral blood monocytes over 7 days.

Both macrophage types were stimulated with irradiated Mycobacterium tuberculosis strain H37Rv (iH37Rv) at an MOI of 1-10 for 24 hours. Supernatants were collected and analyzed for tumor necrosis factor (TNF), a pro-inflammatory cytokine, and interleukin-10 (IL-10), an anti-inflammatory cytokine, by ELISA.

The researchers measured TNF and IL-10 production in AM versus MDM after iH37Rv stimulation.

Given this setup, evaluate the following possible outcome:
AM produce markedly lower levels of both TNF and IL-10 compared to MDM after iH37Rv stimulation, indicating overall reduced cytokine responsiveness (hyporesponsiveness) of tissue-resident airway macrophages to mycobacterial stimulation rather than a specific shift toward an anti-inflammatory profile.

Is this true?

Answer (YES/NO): NO